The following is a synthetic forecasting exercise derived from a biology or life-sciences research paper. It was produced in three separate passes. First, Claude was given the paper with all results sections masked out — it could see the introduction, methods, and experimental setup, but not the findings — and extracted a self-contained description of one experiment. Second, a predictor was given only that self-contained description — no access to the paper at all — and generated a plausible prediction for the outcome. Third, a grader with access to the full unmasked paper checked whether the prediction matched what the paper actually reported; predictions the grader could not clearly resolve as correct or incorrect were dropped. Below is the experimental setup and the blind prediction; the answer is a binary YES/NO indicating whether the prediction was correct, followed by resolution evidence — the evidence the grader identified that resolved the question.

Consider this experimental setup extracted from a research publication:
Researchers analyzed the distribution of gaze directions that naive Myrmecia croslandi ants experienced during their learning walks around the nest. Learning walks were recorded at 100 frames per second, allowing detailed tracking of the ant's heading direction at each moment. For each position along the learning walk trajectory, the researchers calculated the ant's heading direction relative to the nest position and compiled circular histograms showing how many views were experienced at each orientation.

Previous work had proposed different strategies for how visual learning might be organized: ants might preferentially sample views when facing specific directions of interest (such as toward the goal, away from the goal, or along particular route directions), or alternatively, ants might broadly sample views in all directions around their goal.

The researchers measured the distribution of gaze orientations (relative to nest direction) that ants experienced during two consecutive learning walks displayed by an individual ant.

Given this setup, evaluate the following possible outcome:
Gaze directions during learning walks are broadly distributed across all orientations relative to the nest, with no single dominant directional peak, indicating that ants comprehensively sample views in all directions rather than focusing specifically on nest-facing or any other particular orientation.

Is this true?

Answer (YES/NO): YES